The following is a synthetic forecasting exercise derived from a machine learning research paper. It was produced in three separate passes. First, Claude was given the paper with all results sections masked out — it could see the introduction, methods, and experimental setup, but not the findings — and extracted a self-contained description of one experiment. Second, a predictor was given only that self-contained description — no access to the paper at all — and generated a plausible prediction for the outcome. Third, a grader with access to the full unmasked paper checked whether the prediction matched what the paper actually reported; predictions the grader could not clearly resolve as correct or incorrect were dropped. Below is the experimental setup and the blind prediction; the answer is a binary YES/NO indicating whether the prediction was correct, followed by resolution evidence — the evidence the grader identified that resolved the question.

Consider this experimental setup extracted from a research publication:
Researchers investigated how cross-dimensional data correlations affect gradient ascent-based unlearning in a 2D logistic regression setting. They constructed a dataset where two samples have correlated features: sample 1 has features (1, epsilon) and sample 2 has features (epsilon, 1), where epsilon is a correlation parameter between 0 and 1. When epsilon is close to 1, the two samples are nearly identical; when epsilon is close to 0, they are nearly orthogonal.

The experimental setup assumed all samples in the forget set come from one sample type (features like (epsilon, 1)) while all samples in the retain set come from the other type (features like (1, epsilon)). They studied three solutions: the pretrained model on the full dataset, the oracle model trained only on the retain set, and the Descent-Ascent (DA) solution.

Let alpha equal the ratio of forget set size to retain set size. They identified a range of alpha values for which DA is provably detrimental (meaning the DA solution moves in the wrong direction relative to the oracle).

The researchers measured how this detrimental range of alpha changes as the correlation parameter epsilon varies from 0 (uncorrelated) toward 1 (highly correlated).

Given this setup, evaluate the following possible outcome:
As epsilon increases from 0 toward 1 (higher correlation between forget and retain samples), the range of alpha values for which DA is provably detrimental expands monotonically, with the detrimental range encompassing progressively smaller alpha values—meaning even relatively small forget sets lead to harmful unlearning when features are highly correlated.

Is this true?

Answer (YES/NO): NO